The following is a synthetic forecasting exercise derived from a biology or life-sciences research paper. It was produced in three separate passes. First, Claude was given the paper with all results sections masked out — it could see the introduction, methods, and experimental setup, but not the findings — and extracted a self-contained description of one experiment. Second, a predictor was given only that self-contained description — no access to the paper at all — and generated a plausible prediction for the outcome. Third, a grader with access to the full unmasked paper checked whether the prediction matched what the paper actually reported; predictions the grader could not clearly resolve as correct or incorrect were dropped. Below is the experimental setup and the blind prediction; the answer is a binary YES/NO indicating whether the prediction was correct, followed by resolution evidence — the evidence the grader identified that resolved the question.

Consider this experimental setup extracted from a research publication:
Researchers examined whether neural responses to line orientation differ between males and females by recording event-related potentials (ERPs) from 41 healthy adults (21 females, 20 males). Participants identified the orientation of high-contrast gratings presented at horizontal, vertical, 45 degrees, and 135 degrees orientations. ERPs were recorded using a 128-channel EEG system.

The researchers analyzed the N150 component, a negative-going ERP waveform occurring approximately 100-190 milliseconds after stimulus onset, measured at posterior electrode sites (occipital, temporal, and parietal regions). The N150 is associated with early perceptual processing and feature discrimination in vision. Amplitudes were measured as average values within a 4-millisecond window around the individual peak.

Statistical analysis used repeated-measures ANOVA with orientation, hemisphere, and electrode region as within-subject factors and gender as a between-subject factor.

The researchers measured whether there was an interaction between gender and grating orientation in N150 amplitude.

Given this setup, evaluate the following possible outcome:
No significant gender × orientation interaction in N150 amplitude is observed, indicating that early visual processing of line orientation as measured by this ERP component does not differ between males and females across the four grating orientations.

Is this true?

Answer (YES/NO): NO